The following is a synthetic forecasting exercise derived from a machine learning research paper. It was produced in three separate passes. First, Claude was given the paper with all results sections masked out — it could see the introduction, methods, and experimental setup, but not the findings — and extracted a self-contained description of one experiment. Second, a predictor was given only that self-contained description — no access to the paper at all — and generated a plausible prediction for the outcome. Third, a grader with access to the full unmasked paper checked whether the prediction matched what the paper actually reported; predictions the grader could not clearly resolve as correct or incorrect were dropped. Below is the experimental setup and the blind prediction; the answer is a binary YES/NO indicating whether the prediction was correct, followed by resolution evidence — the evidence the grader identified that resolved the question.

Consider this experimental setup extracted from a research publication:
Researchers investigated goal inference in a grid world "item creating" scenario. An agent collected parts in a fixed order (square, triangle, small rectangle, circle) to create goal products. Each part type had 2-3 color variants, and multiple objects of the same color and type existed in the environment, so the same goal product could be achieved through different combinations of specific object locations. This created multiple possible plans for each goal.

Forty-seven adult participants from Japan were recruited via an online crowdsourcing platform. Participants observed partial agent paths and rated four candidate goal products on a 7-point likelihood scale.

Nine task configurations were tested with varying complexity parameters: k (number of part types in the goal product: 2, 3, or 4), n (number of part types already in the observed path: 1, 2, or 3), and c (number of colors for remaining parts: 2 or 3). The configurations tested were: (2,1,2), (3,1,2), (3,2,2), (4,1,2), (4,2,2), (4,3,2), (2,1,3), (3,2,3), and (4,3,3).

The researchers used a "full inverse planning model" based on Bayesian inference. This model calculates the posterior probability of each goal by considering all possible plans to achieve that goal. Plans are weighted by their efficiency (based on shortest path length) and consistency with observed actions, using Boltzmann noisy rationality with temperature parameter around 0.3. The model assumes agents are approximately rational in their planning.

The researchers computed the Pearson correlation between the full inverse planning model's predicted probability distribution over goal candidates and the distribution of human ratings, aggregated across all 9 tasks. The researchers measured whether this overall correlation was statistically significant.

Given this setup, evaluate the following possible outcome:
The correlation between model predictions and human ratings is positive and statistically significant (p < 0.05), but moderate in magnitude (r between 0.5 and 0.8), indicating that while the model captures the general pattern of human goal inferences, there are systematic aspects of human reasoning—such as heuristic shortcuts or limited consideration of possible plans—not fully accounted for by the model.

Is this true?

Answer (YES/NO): YES